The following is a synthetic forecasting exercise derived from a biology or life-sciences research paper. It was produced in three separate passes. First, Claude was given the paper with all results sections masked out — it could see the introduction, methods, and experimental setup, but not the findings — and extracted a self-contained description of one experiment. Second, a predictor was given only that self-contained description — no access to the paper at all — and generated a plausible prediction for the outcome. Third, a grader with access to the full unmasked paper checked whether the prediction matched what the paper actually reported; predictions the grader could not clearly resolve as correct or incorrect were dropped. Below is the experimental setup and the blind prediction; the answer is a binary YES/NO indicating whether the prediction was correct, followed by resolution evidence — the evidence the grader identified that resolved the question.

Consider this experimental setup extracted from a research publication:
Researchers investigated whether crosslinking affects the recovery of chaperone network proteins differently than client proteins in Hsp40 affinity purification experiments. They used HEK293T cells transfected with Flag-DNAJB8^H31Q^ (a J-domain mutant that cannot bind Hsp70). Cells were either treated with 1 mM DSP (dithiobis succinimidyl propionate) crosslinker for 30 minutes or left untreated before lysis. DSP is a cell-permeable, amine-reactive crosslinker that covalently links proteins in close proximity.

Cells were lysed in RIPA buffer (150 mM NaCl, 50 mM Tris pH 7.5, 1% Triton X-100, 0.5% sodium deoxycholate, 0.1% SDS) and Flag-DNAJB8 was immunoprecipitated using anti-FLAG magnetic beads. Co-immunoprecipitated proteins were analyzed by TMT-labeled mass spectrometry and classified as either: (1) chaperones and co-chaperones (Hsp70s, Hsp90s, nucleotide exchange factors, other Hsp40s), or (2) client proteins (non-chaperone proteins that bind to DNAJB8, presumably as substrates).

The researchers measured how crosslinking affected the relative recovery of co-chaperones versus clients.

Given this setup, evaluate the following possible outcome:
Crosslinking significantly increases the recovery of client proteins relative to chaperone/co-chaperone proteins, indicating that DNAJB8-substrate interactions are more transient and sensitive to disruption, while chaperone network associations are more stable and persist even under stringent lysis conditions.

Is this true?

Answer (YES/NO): NO